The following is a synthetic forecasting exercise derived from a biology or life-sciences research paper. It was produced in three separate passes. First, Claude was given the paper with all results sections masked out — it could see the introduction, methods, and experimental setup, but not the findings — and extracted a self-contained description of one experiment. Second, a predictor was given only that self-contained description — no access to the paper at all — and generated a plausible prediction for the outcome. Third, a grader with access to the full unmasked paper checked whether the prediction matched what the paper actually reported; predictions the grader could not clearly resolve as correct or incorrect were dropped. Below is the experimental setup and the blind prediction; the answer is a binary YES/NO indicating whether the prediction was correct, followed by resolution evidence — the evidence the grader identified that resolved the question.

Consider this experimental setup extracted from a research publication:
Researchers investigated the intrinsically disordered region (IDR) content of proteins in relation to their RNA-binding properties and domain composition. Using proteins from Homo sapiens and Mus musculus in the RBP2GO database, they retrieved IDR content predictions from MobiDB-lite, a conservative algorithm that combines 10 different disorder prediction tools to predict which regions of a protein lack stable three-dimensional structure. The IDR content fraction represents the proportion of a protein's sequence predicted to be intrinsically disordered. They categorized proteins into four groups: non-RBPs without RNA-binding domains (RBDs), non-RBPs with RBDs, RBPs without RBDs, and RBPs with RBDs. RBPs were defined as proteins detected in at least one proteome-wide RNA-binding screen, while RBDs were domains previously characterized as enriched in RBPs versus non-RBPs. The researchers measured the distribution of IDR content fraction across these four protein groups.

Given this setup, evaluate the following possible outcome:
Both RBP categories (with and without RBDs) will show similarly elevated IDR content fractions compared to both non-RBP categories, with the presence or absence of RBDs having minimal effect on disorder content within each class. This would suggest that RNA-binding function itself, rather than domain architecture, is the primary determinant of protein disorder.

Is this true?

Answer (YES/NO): NO